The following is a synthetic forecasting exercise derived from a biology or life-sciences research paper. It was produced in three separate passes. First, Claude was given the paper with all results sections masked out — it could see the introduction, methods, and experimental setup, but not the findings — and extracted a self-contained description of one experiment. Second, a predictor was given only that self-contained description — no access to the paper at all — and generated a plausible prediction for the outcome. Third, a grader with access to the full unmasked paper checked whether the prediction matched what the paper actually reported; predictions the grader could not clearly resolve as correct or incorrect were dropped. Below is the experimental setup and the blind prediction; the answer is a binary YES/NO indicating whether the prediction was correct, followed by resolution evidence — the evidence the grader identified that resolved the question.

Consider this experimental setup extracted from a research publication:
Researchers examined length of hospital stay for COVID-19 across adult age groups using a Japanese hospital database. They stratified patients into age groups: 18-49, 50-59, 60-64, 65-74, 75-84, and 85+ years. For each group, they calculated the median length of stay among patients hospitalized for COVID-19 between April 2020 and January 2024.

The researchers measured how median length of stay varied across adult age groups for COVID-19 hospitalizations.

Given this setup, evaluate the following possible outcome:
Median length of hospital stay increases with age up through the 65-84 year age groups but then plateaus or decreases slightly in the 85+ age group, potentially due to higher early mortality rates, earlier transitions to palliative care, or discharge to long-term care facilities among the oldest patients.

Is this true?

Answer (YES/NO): NO